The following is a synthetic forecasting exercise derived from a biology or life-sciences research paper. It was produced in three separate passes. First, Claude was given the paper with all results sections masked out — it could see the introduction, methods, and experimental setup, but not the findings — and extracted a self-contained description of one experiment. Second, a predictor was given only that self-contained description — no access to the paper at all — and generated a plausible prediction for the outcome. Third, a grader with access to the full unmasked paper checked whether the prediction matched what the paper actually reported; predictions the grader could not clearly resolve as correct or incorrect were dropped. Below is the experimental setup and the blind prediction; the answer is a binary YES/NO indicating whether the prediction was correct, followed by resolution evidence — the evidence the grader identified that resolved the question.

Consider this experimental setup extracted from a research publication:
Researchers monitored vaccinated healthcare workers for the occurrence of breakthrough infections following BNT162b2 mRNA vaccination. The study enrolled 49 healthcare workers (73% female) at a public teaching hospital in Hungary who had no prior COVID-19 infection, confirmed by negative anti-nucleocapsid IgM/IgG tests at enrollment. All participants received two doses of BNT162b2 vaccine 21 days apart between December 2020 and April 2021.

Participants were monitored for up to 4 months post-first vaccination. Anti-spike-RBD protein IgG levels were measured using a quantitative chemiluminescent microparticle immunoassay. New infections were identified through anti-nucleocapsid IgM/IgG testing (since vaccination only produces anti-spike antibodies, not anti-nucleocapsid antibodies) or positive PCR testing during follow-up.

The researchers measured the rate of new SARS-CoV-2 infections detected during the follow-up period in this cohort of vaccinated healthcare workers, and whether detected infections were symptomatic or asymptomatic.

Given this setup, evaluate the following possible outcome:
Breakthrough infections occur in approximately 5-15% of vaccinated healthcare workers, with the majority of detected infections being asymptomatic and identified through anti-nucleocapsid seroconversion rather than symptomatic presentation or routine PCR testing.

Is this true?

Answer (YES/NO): NO